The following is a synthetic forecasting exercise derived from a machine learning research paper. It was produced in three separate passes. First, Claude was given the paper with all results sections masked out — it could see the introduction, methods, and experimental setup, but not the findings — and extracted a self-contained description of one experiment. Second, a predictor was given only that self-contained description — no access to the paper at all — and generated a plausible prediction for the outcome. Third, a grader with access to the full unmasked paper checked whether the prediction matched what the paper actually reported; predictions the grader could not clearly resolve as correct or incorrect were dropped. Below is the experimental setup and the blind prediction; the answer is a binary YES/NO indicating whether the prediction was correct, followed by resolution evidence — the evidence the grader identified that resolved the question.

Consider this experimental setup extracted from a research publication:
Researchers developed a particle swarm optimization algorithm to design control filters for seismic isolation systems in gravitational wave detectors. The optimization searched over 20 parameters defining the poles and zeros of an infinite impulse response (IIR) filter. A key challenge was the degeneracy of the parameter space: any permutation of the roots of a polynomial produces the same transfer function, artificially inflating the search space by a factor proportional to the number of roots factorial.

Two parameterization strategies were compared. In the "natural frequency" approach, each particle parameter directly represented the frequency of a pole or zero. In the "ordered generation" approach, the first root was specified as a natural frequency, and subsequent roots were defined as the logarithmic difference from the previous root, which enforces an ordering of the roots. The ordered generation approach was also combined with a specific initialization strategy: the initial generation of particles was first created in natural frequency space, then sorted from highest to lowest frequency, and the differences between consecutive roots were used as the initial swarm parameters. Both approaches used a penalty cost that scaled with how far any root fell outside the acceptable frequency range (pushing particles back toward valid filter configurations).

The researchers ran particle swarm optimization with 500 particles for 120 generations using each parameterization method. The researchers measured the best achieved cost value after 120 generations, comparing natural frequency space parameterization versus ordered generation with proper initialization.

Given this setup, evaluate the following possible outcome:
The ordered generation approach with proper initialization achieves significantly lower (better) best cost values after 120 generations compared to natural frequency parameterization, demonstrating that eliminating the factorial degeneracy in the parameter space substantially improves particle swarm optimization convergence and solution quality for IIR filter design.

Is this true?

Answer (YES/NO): YES